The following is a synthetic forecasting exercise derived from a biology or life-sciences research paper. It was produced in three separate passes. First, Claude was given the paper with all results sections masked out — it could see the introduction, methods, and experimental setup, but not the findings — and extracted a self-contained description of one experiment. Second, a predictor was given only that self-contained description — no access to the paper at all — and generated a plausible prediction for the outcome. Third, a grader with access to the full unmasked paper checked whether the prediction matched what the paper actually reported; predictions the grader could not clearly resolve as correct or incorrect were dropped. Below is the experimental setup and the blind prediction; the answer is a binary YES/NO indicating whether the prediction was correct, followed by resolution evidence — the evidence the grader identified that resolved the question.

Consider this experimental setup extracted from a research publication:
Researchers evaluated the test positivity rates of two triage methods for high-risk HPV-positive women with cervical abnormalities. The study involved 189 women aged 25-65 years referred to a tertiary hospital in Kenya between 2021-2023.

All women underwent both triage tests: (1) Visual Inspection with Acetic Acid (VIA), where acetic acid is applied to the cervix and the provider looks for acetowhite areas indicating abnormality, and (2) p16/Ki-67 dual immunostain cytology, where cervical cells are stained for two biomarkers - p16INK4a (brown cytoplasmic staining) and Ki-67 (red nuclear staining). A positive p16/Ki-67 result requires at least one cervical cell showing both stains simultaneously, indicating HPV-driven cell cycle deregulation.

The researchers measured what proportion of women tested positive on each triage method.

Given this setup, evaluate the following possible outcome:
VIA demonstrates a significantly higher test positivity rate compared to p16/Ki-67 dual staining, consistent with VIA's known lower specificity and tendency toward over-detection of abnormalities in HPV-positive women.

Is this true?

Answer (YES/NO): NO